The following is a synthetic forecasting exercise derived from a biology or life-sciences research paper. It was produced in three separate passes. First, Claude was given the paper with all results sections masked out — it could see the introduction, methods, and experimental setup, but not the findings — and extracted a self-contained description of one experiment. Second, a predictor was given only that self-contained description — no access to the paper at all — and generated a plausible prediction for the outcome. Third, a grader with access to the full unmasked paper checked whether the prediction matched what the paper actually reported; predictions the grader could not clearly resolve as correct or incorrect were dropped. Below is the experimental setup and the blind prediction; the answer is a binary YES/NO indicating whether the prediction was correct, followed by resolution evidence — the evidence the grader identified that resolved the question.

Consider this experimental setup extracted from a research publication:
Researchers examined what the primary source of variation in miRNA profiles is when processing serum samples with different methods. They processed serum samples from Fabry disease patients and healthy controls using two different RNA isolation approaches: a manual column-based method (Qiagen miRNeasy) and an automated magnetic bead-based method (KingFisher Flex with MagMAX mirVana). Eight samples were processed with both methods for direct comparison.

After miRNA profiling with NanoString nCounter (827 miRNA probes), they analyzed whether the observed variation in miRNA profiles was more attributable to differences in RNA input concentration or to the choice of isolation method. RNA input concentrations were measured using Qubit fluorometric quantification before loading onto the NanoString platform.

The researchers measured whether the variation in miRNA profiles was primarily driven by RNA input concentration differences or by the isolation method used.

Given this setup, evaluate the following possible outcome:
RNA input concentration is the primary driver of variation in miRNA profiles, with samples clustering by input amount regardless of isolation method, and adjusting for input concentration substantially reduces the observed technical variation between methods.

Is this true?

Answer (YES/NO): NO